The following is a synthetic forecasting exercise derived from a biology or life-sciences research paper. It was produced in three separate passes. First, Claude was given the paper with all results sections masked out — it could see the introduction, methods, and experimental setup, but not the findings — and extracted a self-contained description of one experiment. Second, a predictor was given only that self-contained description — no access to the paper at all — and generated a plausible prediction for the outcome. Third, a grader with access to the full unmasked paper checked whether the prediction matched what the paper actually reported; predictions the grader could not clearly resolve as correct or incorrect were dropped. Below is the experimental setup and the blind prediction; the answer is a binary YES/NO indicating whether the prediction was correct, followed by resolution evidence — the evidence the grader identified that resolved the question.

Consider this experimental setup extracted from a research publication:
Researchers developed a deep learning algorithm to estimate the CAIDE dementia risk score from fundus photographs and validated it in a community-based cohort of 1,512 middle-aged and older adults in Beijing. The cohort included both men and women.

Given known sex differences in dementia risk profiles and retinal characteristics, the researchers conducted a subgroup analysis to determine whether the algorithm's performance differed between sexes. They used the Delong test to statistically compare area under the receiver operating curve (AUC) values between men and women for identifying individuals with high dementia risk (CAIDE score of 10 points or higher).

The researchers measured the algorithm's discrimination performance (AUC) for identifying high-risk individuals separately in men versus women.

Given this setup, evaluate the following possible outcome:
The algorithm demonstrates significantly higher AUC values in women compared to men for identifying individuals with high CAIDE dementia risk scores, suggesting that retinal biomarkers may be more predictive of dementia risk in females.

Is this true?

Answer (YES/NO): YES